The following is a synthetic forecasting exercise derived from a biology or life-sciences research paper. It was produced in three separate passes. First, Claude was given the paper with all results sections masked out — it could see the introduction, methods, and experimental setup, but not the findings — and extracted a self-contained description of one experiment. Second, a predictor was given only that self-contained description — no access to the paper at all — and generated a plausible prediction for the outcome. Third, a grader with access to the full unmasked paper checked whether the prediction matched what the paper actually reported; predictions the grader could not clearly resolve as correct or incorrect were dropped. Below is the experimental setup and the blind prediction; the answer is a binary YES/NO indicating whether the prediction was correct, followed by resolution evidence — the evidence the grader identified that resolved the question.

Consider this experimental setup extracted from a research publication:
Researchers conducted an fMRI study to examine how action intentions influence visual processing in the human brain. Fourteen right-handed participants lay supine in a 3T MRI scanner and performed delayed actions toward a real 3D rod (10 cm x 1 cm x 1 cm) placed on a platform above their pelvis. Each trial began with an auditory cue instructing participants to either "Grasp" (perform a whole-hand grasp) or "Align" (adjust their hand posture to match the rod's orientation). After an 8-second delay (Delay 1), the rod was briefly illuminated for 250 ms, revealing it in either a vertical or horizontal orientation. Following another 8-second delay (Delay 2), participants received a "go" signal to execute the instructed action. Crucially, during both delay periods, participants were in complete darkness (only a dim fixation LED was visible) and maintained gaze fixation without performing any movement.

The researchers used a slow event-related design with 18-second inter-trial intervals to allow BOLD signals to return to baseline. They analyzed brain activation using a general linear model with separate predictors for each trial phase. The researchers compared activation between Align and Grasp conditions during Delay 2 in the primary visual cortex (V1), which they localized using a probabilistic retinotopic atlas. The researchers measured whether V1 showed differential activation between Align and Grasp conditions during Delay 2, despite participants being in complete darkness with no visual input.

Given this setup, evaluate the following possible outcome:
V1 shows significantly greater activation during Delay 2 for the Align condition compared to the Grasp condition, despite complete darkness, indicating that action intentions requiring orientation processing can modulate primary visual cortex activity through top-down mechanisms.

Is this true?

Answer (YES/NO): YES